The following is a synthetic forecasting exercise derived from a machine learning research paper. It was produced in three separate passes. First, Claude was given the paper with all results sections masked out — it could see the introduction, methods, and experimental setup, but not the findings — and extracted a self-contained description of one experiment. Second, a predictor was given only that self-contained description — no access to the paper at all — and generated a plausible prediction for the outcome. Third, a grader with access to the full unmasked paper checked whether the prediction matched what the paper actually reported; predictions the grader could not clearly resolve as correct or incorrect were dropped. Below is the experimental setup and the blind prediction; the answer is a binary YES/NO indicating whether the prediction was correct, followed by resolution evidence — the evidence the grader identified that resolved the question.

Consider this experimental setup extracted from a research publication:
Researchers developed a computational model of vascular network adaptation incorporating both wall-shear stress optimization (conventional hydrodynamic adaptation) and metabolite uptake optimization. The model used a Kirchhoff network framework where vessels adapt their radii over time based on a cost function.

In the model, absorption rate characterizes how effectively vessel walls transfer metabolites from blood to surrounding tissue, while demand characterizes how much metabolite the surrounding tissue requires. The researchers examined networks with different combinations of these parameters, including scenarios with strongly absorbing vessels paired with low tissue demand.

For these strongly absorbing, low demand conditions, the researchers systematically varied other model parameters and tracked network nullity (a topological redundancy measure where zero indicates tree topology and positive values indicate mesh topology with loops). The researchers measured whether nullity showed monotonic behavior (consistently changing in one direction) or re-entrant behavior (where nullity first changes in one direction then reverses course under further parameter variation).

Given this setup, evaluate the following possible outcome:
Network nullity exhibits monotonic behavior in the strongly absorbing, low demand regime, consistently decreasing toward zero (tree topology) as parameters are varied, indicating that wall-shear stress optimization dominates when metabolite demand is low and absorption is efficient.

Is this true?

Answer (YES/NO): NO